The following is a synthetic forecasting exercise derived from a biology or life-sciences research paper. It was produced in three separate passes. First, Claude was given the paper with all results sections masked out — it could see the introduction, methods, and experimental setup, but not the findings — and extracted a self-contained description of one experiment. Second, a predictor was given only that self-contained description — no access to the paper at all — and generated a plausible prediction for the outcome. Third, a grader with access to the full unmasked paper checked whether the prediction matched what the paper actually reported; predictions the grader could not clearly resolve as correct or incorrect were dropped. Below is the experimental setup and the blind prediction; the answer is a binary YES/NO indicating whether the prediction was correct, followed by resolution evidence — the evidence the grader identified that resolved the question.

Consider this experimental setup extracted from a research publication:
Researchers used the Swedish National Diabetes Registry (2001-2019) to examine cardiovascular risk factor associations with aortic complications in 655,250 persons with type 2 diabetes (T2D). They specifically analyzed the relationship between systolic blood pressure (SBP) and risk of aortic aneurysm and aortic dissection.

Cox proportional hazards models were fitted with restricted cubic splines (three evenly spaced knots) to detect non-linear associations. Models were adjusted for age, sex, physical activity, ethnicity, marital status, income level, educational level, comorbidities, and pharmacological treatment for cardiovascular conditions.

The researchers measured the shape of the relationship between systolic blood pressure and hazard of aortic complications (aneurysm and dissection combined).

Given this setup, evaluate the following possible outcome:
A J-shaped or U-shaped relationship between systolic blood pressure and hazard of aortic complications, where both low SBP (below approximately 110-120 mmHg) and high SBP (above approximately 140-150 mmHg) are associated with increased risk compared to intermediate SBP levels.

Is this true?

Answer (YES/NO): NO